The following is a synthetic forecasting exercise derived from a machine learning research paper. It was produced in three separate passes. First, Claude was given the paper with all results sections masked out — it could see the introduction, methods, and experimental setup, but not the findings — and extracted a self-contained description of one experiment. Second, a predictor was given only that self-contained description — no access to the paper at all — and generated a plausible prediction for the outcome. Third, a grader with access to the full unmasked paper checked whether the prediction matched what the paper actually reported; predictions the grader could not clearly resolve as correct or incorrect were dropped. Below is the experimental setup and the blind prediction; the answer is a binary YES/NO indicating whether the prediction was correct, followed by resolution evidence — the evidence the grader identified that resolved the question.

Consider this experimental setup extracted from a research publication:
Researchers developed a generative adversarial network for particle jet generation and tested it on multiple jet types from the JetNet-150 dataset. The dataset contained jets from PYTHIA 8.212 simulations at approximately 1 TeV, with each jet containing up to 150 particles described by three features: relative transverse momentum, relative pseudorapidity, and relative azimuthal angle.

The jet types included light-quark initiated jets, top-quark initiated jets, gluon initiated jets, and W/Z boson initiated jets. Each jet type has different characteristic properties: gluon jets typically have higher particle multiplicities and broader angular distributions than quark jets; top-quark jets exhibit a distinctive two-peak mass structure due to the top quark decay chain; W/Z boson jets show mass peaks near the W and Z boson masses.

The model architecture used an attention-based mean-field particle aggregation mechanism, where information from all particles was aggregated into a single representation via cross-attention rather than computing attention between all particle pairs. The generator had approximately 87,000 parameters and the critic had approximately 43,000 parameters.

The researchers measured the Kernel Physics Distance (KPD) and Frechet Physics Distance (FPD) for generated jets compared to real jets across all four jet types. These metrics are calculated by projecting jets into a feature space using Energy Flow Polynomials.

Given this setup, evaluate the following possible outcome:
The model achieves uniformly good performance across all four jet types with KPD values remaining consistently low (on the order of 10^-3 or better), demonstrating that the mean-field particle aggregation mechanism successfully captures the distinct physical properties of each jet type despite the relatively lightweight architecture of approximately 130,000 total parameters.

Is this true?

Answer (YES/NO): YES